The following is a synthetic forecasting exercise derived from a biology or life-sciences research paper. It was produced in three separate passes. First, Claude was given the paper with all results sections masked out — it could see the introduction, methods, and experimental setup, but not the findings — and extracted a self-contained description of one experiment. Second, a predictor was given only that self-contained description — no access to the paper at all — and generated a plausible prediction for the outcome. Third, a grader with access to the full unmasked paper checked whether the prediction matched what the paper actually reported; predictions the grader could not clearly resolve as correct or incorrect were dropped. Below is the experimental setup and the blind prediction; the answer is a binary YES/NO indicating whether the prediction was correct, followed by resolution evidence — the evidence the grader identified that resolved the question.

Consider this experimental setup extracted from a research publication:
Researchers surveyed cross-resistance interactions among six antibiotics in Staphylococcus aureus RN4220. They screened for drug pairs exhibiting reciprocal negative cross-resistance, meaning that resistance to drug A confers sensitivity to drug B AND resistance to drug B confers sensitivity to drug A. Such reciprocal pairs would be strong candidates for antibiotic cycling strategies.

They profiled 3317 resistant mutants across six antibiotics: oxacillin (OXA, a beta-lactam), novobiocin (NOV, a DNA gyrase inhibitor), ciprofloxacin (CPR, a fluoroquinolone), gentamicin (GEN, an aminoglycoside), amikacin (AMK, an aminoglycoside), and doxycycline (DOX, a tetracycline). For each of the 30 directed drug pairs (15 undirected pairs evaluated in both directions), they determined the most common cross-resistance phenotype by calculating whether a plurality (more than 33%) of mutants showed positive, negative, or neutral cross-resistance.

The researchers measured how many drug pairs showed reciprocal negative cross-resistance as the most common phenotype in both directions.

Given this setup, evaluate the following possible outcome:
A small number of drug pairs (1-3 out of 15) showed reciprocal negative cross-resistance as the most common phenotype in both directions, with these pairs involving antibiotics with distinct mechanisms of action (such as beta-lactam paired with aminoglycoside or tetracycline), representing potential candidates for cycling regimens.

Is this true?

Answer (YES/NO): NO